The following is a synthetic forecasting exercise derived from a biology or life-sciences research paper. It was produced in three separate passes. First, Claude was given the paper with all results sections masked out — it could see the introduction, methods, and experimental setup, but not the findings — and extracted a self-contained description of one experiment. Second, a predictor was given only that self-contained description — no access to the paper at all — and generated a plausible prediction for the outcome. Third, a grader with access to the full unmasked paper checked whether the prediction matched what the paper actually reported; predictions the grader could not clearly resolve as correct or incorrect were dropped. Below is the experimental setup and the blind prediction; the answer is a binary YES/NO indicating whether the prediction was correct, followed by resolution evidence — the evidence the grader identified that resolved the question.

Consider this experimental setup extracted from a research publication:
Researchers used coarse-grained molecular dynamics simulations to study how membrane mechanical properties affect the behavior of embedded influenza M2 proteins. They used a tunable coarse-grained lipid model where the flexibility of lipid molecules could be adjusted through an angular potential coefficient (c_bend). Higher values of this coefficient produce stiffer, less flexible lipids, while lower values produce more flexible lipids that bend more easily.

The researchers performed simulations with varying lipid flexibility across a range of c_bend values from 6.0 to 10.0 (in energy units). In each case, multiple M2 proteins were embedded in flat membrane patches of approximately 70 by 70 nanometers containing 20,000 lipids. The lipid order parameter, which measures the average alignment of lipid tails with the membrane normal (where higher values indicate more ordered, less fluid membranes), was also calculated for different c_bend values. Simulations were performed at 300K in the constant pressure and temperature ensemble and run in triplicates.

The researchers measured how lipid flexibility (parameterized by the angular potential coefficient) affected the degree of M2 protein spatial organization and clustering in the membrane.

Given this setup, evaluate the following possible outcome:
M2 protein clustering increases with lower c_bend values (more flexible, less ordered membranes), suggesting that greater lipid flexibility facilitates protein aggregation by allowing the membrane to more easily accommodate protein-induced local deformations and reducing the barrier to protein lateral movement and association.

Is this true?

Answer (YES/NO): NO